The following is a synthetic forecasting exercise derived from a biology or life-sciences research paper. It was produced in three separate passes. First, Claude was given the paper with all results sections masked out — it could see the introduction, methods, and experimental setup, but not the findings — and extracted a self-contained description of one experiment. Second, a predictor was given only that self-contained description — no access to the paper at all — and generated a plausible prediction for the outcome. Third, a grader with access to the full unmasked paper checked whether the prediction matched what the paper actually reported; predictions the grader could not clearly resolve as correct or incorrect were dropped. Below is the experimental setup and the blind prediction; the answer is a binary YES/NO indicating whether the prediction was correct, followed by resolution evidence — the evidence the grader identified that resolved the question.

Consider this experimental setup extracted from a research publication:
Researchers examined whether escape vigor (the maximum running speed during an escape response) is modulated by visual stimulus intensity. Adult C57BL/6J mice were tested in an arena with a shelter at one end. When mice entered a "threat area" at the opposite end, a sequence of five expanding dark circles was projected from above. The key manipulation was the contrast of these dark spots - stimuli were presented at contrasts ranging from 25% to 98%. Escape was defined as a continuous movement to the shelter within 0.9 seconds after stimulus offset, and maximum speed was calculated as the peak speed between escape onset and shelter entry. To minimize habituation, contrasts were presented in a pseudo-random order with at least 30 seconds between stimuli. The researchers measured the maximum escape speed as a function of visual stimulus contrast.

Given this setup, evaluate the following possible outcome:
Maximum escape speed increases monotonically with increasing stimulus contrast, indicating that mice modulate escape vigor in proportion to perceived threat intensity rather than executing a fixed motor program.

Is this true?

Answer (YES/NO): YES